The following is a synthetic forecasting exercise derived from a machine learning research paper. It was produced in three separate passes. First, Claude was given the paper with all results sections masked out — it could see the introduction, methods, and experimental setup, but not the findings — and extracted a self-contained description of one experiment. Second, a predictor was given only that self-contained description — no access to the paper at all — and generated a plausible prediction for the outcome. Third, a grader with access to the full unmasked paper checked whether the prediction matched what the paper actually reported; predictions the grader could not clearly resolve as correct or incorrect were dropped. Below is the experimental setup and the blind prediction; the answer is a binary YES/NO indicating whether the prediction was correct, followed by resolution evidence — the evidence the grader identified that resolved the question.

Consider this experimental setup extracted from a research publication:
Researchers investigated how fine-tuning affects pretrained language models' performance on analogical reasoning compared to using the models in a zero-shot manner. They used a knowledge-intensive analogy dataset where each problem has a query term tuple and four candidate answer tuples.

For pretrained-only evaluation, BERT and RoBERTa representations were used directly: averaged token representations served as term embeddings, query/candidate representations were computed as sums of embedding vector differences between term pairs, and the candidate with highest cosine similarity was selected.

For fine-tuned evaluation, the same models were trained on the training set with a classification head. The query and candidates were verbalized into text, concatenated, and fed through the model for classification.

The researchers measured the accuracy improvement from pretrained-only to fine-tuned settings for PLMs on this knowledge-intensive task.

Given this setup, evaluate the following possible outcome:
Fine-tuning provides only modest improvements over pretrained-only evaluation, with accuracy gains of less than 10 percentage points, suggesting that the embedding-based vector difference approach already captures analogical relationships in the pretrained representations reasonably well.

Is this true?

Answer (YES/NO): YES